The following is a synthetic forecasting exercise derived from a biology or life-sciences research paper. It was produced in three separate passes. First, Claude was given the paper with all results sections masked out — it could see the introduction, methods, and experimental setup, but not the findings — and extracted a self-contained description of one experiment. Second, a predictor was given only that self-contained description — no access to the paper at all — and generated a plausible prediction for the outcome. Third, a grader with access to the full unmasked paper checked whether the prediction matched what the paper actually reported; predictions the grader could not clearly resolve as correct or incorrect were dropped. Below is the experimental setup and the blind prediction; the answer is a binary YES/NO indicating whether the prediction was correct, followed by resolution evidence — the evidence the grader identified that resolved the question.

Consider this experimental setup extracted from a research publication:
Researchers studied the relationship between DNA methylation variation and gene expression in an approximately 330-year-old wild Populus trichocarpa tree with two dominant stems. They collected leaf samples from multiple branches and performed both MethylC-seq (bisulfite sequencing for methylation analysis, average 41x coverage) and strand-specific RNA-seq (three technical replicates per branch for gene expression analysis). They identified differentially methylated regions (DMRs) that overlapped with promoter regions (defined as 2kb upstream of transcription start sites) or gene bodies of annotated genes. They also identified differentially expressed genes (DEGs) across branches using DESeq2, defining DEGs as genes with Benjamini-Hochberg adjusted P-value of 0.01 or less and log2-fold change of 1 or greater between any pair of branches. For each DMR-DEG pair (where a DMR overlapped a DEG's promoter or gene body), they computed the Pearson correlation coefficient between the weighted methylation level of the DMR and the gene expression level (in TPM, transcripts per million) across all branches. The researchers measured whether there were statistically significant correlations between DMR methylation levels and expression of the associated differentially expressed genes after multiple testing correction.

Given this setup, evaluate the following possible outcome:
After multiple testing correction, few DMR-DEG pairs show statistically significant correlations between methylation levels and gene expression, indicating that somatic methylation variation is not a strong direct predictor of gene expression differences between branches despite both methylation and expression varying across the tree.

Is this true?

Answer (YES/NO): YES